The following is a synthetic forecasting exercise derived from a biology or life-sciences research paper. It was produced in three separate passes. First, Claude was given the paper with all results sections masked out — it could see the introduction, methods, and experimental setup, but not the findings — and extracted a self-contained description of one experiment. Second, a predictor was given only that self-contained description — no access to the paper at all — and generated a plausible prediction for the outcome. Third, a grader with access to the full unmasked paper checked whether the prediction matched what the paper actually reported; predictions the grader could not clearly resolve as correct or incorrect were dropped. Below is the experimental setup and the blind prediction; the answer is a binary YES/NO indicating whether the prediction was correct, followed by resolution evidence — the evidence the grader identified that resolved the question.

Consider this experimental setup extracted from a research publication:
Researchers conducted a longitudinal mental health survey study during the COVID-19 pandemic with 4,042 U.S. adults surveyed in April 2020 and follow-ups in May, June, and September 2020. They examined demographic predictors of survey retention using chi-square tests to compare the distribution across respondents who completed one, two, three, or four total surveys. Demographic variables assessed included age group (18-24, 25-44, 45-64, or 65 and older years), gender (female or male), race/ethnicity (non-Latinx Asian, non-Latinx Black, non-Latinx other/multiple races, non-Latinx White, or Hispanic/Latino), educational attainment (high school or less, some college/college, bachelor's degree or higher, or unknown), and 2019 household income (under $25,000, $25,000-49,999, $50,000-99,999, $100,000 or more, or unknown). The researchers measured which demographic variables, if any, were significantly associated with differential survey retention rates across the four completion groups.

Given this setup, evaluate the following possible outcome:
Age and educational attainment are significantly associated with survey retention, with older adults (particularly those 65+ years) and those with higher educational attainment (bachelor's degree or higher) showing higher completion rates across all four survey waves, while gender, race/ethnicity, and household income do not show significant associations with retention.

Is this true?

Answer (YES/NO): NO